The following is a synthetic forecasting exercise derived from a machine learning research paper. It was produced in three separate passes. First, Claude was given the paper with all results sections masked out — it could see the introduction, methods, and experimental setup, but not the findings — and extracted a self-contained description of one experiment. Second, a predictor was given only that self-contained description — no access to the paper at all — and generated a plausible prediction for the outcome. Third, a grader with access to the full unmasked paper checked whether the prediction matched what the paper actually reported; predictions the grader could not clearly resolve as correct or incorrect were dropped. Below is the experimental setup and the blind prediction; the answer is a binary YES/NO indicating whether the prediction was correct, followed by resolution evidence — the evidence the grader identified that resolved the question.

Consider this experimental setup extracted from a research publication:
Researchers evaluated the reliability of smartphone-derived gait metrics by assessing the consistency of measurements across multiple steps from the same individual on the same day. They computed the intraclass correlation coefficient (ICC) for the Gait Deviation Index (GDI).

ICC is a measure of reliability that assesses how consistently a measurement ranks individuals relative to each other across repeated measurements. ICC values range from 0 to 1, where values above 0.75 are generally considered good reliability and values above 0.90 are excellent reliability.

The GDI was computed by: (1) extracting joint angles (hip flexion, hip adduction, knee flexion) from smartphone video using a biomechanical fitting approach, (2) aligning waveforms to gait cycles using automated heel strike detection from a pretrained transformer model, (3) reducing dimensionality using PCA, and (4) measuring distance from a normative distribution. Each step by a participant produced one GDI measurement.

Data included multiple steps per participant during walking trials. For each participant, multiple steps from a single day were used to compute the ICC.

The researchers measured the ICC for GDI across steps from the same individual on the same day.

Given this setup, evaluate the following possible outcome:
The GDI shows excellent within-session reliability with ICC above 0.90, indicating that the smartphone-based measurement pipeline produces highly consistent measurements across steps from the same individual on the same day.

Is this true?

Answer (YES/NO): NO